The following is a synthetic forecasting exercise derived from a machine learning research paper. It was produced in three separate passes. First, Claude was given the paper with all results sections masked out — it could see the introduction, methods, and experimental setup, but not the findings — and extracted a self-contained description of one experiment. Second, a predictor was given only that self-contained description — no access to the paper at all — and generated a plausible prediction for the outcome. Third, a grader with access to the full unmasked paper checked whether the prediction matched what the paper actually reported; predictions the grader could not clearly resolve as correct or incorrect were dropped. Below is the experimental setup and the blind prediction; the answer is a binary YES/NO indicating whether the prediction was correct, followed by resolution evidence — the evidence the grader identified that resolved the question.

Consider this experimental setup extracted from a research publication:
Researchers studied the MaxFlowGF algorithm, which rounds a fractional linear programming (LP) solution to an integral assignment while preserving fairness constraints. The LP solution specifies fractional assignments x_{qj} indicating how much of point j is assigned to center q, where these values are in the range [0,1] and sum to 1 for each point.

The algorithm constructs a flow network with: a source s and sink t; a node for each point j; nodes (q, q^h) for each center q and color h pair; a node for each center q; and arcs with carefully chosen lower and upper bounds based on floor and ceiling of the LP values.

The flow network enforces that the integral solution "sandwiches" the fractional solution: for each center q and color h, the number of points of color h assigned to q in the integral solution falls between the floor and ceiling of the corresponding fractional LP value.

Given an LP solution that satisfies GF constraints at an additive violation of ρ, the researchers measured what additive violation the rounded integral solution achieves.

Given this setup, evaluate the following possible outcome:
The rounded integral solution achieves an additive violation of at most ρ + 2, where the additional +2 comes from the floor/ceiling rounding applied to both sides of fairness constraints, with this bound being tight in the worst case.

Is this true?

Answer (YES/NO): NO